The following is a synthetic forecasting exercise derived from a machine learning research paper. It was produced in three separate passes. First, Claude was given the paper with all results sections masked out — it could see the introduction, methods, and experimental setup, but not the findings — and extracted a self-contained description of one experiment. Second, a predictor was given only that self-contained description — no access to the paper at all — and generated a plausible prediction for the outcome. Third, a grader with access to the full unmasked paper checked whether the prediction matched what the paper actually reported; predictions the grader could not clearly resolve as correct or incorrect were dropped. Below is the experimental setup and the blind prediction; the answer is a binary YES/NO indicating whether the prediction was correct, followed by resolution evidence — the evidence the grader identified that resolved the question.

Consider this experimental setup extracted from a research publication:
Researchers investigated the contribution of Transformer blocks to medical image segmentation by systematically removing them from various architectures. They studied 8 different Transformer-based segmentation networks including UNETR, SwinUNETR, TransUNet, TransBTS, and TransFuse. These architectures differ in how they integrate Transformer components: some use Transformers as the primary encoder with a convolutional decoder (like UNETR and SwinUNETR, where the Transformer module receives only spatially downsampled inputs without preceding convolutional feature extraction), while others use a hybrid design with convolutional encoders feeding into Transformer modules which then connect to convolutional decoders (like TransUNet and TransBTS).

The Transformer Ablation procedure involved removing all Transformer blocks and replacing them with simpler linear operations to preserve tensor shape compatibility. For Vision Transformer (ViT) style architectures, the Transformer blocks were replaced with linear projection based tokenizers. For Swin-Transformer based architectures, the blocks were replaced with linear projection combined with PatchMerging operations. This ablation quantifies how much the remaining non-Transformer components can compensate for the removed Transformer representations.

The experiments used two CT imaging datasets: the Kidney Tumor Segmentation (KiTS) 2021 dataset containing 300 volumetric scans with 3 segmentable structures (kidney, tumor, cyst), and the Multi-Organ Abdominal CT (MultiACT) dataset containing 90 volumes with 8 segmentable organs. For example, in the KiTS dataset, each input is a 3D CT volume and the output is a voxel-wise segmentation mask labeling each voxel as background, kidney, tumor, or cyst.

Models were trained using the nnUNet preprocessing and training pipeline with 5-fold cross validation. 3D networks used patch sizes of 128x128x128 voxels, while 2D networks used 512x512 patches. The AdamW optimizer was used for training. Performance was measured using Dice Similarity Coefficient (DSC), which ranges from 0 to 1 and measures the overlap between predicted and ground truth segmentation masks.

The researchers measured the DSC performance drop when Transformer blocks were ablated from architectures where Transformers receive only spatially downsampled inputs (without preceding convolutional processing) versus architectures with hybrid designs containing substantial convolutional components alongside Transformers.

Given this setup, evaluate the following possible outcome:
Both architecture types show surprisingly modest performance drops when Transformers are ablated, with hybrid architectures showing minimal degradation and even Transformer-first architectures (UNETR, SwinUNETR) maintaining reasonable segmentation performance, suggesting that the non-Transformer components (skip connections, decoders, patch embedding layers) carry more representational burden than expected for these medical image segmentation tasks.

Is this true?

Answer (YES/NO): NO